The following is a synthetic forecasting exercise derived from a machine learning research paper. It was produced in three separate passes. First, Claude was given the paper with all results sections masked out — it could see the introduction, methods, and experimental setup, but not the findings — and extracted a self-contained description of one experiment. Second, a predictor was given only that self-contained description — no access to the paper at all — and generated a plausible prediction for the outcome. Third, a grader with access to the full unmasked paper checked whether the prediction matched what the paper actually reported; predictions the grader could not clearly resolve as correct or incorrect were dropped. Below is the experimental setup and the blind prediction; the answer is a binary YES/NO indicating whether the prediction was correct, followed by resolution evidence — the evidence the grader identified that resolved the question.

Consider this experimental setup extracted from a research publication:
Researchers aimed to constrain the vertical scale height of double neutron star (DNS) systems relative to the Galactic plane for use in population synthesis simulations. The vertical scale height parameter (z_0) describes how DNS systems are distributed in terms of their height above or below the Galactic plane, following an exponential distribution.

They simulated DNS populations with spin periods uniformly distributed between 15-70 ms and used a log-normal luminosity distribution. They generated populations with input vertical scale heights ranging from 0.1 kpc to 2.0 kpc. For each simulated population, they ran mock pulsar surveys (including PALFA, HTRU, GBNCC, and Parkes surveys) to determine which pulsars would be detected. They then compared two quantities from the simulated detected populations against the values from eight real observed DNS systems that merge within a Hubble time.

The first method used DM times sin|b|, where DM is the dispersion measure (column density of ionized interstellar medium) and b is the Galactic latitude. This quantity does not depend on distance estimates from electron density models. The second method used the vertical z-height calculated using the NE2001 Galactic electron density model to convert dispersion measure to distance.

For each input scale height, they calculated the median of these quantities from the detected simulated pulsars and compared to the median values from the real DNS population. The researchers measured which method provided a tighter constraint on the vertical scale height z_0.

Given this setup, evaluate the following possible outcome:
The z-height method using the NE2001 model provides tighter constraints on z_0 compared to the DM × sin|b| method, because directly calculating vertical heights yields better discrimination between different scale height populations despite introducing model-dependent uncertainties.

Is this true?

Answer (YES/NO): NO